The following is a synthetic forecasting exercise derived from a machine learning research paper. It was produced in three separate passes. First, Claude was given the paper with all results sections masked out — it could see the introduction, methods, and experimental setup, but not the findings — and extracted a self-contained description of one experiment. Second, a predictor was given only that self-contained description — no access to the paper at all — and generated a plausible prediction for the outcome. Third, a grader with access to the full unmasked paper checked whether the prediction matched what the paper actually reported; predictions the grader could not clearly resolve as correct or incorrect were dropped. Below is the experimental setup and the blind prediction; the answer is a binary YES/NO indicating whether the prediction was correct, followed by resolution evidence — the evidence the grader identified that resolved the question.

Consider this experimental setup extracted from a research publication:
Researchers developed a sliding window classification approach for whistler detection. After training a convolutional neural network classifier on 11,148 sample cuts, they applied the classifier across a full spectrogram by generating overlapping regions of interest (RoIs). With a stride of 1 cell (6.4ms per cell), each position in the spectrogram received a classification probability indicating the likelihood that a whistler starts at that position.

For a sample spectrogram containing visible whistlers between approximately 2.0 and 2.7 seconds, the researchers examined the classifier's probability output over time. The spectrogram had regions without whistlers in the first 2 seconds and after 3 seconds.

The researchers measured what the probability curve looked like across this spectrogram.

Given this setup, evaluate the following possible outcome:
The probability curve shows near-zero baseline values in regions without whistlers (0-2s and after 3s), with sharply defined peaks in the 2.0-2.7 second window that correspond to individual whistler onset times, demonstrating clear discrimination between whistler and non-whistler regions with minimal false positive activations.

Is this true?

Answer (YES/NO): NO